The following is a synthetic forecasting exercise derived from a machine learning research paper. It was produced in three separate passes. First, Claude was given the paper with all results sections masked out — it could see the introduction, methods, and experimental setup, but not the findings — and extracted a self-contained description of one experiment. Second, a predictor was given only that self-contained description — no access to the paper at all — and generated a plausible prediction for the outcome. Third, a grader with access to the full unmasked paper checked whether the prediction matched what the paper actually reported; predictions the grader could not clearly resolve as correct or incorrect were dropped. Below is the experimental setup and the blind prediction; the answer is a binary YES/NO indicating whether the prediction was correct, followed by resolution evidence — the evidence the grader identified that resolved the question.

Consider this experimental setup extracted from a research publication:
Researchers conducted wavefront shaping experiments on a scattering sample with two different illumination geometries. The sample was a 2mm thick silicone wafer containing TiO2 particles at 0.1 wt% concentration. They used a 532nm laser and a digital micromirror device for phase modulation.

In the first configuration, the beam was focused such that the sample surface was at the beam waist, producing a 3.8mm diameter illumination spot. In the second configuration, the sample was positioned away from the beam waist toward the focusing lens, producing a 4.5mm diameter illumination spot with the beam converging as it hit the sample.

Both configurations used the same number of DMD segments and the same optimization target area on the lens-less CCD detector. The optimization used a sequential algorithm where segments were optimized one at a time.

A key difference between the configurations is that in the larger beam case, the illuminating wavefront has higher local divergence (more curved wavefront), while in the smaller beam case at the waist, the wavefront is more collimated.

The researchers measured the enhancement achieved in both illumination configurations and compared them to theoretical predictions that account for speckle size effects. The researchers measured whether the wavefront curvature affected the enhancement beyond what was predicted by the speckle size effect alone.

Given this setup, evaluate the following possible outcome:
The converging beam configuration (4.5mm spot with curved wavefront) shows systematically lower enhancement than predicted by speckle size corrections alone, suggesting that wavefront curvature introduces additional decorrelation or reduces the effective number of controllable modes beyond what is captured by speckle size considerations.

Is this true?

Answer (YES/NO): NO